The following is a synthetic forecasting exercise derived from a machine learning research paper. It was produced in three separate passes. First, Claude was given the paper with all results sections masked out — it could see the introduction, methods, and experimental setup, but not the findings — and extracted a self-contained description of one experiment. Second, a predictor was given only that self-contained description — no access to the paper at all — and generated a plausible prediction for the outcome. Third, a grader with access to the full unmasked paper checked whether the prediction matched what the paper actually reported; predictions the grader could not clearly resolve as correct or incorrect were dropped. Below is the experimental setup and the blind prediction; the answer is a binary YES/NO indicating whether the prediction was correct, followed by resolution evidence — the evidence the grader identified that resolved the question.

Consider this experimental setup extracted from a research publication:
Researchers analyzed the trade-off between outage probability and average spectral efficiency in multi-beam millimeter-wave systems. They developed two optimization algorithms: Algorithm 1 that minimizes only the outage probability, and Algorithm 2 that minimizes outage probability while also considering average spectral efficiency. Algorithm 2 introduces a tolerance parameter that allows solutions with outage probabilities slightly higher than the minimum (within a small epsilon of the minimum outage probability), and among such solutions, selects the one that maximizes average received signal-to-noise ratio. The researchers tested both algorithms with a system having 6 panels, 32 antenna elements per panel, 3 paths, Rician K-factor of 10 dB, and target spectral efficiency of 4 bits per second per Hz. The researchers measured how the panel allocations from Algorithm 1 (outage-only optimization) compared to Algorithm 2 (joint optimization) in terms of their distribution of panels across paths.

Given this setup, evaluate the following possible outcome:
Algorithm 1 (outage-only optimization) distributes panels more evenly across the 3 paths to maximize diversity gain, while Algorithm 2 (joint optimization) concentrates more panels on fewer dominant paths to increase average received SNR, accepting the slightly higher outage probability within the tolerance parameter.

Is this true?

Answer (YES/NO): NO